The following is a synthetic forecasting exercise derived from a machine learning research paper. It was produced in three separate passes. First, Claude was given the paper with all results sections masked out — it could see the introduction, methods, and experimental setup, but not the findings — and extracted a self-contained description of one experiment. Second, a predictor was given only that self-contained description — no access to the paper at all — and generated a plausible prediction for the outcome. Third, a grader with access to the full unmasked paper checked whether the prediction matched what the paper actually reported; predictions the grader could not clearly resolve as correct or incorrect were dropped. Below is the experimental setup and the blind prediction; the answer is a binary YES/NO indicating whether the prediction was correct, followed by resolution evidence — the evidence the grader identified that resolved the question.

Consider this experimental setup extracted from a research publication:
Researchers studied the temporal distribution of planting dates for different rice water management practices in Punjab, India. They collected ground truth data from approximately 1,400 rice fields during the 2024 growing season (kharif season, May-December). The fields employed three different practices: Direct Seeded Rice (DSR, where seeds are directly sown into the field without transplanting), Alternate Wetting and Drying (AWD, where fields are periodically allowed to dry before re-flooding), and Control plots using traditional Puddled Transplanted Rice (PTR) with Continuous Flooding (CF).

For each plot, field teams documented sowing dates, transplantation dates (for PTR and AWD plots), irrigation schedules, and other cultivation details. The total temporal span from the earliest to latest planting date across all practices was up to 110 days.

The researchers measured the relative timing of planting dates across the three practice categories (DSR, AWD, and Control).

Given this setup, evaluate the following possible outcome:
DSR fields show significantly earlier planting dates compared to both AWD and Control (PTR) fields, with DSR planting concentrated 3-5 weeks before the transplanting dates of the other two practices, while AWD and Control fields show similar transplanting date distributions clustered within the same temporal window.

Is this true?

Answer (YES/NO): NO